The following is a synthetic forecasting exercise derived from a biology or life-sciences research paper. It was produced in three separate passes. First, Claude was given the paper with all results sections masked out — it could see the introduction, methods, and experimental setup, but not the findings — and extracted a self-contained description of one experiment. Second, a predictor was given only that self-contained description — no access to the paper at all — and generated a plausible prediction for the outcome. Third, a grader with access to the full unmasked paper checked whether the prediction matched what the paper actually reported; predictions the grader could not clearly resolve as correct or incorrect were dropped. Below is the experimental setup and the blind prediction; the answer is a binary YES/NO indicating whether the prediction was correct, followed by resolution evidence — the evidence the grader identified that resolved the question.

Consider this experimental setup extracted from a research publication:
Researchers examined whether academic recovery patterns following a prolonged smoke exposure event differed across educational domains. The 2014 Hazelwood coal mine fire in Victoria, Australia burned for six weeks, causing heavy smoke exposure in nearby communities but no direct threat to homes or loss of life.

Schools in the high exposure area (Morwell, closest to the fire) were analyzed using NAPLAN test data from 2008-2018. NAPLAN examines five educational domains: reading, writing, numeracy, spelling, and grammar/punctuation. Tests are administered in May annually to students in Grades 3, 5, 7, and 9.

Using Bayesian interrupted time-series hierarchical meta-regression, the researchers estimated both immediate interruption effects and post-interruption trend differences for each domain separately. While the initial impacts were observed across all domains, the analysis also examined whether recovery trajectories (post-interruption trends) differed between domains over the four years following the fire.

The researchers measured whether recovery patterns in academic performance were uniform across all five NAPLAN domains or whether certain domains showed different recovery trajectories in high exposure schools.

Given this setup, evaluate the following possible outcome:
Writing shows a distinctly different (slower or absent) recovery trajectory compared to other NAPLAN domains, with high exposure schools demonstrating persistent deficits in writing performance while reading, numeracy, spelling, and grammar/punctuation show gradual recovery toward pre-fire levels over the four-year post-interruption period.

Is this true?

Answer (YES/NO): NO